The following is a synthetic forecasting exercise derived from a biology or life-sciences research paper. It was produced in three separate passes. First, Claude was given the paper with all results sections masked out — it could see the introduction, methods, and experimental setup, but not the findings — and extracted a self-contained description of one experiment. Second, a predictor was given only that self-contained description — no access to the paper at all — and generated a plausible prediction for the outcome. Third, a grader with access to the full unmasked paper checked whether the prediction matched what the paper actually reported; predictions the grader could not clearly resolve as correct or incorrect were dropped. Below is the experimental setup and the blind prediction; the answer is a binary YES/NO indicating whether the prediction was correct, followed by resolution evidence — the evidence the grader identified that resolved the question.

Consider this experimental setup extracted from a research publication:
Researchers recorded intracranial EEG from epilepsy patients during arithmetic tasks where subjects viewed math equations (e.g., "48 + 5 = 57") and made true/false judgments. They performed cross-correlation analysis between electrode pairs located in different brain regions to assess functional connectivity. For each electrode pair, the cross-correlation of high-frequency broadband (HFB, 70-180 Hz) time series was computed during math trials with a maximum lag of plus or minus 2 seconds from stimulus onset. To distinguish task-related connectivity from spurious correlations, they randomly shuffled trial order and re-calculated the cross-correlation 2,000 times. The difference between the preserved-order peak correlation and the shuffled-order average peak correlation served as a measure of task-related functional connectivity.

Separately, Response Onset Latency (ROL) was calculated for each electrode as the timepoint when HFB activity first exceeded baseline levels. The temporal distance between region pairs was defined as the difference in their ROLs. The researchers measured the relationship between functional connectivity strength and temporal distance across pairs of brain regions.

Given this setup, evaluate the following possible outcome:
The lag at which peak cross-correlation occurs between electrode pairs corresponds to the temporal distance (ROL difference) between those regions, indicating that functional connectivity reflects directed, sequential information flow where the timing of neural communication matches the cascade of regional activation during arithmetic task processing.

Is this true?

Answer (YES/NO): NO